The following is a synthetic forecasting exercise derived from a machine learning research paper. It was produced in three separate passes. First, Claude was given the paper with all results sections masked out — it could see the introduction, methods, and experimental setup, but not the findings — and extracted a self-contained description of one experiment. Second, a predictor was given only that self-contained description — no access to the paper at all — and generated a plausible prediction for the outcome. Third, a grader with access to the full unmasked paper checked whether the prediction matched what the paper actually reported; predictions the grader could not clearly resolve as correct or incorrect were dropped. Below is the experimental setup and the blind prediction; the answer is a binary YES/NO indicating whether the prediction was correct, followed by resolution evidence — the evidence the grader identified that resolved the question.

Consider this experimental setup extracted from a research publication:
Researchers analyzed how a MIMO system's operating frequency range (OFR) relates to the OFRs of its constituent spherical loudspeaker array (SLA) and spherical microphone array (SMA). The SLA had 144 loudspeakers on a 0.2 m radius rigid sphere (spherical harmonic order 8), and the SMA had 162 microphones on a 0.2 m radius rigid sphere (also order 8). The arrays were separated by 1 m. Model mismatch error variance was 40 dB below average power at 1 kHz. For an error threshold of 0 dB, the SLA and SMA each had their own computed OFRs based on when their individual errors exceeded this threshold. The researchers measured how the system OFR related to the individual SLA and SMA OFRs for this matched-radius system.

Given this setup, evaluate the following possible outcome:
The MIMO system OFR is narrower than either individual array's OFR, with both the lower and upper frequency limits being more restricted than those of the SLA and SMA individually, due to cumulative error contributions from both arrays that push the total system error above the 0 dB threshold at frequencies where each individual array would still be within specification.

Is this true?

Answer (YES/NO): NO